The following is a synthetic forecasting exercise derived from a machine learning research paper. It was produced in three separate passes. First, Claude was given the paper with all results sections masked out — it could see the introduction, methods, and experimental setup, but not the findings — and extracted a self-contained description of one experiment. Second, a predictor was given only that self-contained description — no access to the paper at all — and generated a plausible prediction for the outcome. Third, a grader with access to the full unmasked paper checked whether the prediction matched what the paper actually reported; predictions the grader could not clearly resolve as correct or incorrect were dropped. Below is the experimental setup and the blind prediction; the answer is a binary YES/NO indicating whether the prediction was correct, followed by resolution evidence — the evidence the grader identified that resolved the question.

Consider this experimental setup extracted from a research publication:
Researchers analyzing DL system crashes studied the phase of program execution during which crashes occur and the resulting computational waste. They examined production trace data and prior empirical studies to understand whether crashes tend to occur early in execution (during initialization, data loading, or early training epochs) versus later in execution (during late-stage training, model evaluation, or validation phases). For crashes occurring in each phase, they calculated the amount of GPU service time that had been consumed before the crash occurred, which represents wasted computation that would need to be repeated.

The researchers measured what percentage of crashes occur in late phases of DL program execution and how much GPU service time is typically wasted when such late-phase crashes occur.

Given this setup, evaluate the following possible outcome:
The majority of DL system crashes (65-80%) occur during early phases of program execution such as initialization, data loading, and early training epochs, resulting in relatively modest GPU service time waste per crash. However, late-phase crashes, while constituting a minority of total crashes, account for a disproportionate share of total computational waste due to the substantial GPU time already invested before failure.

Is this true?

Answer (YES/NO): YES